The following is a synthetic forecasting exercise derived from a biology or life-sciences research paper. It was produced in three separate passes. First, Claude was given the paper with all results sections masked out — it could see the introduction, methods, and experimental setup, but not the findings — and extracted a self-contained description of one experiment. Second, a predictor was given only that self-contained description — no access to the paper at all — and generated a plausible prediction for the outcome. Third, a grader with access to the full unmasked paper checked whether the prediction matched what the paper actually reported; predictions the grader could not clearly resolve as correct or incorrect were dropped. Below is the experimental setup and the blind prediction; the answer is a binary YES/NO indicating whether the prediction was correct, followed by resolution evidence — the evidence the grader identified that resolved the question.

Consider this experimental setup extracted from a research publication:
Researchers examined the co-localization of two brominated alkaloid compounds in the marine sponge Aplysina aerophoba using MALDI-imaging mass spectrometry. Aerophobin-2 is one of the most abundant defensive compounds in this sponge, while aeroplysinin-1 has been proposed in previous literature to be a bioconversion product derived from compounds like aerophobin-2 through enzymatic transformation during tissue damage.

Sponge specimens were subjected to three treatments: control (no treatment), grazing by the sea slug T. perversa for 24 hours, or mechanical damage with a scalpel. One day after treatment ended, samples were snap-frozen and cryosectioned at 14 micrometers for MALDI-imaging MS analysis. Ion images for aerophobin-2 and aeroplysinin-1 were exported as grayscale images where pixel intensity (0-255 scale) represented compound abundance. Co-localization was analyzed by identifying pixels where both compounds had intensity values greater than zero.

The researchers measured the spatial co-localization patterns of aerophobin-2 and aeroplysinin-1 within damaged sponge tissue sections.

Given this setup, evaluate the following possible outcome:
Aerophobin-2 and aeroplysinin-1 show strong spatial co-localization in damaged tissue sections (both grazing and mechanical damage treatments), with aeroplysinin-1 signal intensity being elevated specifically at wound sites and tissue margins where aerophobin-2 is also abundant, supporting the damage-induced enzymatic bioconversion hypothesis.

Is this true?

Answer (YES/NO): NO